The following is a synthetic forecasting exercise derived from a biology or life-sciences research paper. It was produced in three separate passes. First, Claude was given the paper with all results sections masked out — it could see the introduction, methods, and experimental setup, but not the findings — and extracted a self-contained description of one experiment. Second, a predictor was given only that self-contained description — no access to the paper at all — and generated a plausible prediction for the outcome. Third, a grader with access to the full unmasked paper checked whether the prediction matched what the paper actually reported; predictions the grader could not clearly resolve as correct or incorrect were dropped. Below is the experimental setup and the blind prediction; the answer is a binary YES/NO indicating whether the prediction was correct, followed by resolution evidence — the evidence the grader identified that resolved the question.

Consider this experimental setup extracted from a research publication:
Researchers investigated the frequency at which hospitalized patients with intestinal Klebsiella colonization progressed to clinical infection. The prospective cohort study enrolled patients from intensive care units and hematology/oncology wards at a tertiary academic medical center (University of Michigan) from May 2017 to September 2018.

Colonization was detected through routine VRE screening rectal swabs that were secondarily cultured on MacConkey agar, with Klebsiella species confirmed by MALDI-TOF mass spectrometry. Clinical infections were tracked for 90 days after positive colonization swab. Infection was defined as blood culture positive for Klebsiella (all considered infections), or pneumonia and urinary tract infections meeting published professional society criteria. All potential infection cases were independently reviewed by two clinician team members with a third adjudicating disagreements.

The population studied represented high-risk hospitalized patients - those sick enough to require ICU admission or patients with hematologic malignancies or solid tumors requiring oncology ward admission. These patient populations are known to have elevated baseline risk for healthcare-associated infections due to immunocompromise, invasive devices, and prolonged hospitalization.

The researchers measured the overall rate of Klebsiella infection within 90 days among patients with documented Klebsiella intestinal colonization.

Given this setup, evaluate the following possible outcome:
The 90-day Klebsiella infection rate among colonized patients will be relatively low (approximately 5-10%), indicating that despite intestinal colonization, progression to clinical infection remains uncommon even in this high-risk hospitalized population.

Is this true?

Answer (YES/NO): NO